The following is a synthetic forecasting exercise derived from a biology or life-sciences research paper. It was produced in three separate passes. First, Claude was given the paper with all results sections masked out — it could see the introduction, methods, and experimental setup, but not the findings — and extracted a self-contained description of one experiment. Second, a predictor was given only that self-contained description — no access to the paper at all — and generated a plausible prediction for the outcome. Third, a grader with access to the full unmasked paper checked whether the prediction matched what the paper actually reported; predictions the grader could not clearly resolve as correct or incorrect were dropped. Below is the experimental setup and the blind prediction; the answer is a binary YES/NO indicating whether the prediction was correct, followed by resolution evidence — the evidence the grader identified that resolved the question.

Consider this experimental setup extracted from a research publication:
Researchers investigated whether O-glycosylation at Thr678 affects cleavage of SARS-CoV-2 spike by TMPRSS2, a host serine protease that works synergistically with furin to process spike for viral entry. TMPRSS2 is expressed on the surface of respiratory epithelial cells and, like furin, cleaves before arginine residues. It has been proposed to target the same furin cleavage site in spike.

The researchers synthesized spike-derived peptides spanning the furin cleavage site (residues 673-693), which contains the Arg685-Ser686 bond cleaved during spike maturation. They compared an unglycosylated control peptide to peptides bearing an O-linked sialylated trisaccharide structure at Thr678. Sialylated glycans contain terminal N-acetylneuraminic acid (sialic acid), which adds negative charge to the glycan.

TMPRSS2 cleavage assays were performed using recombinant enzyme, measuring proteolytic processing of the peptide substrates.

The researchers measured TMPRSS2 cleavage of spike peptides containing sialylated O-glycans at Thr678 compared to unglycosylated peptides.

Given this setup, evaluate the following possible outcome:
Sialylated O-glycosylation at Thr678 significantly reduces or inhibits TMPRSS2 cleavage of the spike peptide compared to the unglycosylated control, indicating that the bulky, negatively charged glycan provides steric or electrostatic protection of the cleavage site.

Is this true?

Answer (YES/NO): YES